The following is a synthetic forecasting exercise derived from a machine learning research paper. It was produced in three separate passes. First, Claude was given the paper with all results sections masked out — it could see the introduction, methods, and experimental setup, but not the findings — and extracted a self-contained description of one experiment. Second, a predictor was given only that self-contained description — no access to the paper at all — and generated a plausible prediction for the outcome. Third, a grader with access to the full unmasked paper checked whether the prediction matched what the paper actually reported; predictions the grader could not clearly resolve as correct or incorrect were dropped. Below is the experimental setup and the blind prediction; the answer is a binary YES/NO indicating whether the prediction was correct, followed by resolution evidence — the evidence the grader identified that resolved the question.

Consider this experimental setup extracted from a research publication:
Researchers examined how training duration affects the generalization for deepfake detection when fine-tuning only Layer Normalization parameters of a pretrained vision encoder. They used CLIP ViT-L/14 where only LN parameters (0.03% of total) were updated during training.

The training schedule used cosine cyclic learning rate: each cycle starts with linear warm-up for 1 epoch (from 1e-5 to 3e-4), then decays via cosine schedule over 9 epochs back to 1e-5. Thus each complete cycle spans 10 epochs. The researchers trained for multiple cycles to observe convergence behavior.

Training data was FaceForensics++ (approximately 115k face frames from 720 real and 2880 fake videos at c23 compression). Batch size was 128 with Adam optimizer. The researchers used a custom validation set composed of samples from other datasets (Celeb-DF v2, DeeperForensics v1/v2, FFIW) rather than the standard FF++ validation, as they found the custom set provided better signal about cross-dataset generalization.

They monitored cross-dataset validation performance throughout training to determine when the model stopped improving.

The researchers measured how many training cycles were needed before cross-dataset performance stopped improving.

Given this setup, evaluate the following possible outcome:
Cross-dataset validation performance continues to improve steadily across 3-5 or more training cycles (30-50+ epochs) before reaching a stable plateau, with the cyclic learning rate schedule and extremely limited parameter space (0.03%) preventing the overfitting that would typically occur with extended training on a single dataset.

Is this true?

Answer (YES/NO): NO